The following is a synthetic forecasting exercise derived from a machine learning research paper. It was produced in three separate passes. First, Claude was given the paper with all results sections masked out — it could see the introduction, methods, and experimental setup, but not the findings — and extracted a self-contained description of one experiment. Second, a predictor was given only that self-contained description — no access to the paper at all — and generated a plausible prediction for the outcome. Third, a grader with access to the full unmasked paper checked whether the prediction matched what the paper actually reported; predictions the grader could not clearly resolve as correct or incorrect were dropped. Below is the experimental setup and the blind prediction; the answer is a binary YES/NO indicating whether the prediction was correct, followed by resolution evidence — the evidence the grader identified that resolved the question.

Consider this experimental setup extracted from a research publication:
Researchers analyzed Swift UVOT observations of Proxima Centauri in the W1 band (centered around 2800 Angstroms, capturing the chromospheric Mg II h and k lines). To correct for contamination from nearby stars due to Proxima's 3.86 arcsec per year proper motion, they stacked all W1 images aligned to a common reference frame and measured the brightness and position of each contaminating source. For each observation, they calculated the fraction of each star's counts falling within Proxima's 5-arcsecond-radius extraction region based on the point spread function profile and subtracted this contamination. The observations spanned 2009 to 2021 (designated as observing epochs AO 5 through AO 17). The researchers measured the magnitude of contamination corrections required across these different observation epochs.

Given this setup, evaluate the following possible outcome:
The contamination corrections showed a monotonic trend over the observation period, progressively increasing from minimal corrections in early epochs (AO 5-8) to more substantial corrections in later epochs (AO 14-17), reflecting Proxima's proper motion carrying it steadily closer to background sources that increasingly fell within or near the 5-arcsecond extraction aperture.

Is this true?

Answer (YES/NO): NO